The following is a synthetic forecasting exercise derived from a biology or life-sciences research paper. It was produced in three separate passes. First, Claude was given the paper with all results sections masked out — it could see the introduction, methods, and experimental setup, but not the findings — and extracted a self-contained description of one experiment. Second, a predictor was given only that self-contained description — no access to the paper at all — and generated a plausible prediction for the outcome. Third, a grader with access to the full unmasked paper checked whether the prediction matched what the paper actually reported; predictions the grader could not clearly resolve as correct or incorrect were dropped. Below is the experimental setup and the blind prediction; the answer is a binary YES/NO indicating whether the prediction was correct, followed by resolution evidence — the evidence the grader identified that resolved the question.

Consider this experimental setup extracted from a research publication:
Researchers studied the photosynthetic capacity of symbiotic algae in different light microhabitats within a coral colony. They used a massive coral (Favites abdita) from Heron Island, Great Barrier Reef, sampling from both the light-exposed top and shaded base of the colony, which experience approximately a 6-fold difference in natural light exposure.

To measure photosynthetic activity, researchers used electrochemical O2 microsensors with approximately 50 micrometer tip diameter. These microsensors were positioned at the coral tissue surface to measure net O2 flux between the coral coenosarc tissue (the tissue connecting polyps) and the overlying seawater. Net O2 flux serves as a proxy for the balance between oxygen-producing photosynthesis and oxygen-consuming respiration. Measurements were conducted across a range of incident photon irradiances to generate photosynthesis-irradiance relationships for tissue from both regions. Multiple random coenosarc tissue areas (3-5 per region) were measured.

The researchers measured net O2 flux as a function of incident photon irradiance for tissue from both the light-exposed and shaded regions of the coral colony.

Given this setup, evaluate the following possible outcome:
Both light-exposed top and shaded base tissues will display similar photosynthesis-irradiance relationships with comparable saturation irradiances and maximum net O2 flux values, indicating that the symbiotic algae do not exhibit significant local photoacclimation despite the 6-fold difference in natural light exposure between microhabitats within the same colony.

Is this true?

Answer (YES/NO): NO